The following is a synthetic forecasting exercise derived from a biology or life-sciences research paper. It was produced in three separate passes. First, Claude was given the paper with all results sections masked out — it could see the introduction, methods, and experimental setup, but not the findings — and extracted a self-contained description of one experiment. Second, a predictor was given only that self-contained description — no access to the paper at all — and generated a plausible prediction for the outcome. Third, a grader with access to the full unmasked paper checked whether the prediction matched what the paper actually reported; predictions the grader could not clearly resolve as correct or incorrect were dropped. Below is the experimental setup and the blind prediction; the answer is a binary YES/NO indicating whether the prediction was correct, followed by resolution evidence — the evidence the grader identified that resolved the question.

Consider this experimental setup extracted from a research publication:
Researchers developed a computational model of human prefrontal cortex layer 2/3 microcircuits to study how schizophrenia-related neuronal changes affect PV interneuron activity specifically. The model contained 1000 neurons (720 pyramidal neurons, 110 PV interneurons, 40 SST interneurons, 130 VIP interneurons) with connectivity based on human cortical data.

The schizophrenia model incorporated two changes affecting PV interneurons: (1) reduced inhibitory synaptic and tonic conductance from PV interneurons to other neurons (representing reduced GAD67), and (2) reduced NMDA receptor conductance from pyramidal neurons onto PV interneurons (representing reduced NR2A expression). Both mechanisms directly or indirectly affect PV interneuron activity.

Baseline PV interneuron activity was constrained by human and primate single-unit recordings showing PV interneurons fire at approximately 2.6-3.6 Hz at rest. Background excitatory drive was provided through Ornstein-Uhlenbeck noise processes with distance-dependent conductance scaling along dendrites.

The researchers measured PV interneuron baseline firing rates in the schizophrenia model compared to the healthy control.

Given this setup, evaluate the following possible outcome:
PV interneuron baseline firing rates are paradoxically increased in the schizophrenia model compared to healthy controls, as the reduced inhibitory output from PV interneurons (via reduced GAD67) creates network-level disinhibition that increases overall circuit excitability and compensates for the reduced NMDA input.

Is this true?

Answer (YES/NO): YES